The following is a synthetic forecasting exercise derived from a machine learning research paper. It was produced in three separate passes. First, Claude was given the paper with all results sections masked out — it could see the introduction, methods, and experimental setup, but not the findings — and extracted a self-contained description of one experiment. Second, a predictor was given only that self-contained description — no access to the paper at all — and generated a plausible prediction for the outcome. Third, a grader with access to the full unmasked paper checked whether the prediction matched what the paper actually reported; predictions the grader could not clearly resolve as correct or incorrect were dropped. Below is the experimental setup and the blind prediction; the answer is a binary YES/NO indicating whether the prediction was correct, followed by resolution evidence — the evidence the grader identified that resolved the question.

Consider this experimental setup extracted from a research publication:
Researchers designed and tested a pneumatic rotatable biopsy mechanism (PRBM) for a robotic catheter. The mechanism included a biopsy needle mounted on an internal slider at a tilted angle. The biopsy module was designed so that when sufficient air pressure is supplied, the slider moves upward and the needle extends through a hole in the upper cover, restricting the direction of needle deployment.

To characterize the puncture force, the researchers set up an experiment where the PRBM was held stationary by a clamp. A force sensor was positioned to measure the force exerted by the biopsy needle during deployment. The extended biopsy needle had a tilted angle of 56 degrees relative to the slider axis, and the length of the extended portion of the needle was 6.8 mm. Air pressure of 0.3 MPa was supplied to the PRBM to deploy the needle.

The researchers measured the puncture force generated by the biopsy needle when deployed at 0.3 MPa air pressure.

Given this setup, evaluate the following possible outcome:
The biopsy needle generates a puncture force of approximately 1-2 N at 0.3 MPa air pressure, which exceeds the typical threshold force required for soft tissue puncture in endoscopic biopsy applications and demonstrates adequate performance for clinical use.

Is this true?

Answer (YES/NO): NO